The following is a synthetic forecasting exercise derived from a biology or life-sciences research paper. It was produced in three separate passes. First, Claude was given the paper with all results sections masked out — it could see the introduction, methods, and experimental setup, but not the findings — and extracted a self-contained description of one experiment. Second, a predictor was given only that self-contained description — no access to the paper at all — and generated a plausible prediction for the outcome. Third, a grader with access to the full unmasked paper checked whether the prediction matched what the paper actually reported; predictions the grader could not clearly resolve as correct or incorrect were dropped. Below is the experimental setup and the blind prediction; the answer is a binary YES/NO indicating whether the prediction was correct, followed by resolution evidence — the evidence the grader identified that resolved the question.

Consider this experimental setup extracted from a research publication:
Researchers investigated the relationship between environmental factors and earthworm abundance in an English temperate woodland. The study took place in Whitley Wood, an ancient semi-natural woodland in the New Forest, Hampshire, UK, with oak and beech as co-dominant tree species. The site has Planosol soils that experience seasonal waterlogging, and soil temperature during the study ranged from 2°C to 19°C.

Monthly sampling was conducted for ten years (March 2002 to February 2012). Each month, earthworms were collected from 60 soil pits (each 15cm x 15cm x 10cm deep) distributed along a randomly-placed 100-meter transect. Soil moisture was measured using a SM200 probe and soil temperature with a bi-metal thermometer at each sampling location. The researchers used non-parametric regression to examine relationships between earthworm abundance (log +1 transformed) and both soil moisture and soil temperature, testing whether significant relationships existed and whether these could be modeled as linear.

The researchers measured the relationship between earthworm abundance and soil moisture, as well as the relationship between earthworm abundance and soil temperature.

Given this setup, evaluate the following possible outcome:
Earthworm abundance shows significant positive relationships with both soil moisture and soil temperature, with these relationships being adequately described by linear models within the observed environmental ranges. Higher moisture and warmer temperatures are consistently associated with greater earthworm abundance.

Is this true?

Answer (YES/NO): NO